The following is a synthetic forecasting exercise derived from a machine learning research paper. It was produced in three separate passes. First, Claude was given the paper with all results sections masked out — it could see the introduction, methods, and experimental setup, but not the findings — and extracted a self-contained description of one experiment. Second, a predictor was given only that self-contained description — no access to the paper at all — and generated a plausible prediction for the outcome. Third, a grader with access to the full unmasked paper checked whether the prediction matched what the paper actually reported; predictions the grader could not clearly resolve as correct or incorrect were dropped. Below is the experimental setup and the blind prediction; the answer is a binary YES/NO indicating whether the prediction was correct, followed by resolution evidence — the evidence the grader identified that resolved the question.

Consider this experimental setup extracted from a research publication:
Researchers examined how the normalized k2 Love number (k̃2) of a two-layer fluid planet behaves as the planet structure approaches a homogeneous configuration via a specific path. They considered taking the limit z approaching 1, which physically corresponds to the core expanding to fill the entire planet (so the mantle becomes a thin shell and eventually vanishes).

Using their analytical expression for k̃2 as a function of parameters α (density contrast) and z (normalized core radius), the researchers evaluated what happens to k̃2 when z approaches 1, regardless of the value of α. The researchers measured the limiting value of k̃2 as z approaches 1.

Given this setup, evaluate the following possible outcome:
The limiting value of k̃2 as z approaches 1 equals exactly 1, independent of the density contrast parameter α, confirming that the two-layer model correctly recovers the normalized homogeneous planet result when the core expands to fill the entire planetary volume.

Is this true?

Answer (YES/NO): YES